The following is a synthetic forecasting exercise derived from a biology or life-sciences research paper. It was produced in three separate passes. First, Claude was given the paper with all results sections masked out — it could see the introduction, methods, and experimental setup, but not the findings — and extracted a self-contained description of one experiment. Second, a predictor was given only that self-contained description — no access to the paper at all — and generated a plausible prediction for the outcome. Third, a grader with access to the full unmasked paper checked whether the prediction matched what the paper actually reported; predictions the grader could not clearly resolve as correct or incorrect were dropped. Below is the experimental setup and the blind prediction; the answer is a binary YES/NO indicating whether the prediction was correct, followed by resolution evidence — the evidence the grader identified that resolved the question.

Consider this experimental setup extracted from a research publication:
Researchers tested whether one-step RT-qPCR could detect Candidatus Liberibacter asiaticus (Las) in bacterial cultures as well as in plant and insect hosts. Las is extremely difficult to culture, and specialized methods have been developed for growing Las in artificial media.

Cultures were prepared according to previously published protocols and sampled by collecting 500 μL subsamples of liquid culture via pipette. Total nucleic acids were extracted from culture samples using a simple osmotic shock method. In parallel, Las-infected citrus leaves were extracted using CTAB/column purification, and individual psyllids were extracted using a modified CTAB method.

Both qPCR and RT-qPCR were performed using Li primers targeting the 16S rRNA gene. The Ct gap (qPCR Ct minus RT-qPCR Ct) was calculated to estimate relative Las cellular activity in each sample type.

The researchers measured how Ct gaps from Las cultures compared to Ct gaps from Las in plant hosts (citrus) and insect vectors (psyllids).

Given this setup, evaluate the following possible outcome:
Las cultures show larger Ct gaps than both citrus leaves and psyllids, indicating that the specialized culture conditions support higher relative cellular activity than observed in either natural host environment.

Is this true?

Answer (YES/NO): NO